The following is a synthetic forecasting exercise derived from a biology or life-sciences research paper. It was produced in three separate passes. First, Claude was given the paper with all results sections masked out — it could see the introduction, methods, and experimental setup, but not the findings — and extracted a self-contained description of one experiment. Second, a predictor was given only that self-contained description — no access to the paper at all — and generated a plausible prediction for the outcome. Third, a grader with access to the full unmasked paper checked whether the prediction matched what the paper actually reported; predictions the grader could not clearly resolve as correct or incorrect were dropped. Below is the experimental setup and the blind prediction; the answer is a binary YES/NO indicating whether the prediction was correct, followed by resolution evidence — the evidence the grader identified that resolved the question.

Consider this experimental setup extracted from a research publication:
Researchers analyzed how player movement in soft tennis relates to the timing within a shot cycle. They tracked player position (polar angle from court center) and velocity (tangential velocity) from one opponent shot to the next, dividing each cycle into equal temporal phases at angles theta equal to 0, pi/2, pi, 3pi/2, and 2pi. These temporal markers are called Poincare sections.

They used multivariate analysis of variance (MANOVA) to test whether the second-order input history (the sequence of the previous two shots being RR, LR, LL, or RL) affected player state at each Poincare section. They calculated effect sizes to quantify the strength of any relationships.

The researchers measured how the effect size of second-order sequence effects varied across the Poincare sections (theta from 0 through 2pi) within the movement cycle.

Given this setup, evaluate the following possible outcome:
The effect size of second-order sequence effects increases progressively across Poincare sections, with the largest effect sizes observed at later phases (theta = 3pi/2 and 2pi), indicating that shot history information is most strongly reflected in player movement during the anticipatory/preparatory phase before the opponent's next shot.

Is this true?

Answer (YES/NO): NO